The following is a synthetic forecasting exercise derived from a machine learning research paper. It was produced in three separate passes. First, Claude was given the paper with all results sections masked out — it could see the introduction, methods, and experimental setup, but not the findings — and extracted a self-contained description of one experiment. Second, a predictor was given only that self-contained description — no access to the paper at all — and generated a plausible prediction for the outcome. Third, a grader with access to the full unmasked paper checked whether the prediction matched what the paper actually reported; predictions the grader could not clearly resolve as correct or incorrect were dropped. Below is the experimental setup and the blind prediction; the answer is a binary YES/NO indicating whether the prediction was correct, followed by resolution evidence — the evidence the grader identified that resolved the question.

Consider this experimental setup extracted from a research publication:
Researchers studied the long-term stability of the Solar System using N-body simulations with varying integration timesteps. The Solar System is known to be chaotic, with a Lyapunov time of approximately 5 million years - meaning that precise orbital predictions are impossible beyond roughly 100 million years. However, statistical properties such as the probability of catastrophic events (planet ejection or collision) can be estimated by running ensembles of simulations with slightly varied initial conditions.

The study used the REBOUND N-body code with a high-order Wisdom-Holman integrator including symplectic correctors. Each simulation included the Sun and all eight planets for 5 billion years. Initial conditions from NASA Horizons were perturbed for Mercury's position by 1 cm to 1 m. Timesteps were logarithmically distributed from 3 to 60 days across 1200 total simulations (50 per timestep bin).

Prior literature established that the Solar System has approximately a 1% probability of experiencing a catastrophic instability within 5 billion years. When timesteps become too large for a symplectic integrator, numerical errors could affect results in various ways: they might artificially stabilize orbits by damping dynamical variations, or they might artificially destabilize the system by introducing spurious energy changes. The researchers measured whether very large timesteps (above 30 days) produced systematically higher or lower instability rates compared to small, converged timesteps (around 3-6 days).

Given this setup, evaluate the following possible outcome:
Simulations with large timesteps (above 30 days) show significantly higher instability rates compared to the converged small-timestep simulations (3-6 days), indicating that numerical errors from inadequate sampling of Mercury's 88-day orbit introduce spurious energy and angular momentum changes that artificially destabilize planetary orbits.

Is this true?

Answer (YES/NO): NO